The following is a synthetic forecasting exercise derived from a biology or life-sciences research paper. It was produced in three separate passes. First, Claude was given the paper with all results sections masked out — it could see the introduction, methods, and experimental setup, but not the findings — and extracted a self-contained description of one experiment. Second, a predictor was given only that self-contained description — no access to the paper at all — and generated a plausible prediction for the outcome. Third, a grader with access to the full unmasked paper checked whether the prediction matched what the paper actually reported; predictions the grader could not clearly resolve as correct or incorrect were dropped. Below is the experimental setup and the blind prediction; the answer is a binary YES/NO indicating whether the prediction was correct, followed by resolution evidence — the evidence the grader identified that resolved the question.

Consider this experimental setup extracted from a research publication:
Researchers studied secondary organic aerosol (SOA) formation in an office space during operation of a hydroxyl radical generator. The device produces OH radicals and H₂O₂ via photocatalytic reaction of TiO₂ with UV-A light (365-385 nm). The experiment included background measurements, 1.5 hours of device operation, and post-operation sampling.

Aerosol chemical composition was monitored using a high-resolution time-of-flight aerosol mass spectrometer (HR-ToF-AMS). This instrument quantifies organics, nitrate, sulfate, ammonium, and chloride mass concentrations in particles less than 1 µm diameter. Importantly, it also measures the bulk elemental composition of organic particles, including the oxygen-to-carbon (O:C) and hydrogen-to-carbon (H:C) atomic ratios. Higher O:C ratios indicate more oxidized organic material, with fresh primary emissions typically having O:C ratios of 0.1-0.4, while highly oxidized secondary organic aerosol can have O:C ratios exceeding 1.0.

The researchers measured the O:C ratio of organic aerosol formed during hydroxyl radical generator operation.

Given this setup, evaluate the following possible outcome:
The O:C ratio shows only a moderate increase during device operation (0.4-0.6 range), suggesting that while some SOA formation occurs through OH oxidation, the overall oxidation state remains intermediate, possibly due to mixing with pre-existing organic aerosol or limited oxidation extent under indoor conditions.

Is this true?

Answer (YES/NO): NO